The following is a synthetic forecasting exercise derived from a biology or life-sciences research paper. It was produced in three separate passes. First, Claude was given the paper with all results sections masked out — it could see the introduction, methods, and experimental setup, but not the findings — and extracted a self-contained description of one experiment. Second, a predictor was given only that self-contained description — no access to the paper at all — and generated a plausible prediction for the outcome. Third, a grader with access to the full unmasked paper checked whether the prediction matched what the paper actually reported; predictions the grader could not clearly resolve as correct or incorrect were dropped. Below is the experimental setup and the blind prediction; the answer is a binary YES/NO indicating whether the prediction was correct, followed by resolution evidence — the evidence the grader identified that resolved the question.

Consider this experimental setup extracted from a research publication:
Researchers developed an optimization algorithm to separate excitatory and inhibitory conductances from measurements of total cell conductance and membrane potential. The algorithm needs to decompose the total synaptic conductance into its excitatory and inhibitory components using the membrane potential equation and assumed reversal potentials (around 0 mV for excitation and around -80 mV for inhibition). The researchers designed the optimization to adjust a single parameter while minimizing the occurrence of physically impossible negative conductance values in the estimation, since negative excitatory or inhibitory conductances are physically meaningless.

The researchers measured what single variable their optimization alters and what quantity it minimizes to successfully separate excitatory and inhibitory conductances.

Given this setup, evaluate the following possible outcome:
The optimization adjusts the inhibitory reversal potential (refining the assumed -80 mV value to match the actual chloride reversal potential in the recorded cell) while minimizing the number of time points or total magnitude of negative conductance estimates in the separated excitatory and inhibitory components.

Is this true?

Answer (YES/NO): NO